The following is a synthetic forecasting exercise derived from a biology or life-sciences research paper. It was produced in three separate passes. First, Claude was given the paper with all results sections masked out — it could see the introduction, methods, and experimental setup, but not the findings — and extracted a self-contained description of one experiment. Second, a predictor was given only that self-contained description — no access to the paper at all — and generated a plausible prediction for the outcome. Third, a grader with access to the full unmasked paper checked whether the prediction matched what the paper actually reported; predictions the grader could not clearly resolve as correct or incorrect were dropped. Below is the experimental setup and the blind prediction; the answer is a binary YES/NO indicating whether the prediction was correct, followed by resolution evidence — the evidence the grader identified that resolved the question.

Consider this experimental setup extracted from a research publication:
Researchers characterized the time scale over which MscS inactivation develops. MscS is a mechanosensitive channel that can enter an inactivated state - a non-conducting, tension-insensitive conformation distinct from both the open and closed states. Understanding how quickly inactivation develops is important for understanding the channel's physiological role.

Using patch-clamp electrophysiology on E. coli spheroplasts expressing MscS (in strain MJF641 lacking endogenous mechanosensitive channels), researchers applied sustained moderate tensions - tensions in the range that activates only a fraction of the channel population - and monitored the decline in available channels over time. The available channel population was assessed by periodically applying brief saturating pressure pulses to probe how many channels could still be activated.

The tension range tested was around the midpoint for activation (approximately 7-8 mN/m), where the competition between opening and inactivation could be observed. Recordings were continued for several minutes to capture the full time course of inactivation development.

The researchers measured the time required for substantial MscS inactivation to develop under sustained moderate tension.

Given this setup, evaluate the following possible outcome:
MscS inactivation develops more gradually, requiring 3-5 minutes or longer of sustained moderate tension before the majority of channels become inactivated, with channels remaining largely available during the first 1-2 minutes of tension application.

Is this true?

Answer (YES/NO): NO